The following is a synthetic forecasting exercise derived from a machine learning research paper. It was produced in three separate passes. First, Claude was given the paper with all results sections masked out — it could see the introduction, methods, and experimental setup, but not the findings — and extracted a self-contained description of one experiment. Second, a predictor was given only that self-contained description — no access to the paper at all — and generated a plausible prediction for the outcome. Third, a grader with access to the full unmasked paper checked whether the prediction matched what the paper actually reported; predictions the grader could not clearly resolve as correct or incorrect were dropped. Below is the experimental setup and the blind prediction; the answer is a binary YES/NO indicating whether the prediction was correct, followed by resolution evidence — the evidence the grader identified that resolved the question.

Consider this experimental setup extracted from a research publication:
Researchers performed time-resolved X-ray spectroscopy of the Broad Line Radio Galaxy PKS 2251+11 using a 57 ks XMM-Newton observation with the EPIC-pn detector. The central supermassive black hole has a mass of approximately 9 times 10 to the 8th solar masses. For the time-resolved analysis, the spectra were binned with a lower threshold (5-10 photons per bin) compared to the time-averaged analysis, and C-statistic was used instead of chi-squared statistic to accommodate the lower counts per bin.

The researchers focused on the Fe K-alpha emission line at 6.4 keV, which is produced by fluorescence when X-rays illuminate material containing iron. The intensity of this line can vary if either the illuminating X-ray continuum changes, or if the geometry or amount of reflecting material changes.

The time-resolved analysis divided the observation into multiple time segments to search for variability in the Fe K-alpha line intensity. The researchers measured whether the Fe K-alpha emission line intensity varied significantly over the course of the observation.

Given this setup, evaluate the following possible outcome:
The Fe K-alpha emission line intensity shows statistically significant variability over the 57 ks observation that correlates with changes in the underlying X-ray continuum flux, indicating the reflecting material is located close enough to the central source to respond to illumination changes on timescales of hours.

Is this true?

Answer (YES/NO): NO